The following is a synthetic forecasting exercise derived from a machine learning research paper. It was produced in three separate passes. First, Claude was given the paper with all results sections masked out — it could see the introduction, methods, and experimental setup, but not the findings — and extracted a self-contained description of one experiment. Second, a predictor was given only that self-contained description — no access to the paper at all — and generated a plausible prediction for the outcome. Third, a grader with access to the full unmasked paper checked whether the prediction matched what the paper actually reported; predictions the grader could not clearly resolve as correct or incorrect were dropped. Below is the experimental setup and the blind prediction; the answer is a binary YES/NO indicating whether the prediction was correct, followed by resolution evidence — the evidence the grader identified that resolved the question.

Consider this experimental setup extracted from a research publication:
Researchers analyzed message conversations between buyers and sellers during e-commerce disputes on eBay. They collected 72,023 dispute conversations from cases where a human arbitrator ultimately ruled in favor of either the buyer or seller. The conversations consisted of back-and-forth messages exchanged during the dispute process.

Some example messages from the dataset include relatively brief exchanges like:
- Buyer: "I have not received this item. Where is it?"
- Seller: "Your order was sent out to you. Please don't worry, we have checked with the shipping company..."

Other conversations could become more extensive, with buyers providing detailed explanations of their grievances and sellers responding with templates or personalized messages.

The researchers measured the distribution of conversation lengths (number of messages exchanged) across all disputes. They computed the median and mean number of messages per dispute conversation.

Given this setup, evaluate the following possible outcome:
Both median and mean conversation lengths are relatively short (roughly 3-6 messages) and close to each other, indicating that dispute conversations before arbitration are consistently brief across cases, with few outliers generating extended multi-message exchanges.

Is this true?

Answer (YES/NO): NO